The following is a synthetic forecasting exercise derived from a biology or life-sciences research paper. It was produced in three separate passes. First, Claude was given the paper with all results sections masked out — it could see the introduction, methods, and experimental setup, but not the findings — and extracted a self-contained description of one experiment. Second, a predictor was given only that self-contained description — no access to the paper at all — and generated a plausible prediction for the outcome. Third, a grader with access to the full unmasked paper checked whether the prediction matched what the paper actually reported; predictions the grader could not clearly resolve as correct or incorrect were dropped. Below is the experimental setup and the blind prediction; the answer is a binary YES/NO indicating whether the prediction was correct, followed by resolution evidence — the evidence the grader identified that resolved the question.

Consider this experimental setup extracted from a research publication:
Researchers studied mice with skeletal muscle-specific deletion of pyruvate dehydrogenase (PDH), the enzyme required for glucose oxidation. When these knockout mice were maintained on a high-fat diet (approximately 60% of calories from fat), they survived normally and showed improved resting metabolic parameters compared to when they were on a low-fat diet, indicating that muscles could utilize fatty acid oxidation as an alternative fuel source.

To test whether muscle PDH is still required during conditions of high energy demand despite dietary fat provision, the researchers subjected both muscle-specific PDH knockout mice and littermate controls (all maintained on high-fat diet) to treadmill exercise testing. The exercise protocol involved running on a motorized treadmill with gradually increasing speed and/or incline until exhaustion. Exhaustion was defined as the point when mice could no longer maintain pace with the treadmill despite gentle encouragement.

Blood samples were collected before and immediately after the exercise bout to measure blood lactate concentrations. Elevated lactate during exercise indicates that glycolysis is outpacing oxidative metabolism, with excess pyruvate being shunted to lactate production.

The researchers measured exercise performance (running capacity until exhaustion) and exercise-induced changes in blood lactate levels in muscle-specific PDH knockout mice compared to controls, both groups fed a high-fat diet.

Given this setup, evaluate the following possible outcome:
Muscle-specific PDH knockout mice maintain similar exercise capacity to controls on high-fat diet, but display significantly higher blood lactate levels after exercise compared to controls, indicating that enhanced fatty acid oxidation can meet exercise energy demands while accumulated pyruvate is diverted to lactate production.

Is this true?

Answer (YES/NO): NO